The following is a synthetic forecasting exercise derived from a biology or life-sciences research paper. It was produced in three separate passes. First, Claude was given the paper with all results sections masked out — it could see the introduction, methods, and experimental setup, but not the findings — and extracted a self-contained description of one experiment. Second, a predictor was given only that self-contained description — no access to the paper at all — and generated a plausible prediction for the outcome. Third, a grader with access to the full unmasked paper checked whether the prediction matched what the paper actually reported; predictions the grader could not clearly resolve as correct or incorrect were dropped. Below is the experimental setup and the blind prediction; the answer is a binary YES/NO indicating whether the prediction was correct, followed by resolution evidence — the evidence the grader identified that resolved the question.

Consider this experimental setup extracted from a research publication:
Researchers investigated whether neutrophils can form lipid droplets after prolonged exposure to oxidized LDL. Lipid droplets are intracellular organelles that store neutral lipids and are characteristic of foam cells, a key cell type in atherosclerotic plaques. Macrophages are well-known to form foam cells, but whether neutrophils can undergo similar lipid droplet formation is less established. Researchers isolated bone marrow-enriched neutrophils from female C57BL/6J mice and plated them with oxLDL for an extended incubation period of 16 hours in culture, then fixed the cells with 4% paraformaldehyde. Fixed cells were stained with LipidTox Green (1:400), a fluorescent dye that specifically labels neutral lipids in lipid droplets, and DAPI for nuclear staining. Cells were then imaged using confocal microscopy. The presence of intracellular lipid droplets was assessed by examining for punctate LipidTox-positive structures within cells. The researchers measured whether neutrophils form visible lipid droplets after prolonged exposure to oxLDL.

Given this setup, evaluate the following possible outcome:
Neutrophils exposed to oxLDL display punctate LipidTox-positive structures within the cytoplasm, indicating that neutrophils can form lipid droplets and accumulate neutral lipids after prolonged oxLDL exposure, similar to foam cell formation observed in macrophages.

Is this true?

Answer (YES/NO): YES